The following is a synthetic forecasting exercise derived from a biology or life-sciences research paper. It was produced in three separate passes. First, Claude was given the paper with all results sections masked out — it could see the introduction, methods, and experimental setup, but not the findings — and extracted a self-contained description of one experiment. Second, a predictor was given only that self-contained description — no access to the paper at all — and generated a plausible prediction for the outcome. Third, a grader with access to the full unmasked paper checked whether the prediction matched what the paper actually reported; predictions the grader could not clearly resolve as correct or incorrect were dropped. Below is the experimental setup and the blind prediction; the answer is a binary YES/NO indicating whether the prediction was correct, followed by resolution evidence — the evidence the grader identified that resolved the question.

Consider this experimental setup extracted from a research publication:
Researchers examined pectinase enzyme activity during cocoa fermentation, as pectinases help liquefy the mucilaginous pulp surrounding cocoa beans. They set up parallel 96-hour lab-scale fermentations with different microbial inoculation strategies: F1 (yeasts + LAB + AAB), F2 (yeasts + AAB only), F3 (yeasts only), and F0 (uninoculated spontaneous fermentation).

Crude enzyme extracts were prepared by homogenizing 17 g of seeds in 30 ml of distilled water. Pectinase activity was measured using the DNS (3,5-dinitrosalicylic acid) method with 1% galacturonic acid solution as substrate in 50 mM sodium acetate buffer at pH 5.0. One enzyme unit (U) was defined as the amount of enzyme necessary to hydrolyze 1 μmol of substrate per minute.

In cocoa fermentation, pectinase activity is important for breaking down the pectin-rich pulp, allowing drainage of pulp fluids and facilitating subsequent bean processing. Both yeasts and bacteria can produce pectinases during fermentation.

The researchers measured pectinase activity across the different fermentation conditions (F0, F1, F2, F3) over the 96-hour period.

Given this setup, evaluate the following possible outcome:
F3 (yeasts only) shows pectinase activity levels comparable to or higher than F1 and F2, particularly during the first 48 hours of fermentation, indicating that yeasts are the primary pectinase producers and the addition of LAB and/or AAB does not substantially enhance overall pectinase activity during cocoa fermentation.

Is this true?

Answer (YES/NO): NO